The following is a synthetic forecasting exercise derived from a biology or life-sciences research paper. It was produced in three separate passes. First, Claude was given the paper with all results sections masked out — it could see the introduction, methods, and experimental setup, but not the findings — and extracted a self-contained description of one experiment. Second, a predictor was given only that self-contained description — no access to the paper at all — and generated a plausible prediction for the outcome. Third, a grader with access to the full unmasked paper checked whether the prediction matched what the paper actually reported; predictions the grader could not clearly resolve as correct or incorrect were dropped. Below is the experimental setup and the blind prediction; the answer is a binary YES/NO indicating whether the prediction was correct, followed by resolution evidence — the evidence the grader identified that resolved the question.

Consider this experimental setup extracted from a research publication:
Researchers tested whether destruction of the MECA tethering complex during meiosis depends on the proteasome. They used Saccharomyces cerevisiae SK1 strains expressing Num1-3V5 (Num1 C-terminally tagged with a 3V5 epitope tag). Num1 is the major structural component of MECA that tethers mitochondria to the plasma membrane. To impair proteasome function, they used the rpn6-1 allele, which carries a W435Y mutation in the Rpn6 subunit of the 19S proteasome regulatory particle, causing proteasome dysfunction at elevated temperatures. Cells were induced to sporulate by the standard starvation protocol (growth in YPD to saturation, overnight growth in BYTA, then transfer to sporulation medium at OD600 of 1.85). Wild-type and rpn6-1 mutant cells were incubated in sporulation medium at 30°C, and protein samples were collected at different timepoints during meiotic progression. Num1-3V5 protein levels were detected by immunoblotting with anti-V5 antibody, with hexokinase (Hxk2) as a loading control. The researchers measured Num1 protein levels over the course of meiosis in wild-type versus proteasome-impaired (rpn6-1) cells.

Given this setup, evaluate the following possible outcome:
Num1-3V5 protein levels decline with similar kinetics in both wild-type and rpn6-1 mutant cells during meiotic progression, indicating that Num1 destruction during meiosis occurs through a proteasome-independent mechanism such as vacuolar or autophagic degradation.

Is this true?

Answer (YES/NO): NO